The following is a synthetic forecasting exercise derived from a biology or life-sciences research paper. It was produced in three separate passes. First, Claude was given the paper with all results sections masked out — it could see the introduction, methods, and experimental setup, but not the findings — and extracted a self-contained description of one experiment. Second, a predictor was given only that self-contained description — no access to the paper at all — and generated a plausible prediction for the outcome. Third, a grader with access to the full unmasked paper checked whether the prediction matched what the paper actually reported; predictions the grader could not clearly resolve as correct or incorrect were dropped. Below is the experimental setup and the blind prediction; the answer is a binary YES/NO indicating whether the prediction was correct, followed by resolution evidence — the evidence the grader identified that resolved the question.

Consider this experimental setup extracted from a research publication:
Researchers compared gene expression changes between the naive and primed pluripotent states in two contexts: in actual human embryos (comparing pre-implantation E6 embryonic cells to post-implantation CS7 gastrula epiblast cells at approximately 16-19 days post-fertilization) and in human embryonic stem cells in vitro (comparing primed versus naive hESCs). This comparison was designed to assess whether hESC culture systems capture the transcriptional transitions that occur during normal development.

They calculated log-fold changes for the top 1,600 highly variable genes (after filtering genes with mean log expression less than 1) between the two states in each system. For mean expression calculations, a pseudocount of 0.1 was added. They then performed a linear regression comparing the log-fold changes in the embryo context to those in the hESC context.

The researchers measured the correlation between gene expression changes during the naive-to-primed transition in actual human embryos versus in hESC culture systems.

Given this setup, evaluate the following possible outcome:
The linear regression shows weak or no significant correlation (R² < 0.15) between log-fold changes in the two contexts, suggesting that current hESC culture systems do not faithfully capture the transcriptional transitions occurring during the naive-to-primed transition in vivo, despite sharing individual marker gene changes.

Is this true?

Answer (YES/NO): NO